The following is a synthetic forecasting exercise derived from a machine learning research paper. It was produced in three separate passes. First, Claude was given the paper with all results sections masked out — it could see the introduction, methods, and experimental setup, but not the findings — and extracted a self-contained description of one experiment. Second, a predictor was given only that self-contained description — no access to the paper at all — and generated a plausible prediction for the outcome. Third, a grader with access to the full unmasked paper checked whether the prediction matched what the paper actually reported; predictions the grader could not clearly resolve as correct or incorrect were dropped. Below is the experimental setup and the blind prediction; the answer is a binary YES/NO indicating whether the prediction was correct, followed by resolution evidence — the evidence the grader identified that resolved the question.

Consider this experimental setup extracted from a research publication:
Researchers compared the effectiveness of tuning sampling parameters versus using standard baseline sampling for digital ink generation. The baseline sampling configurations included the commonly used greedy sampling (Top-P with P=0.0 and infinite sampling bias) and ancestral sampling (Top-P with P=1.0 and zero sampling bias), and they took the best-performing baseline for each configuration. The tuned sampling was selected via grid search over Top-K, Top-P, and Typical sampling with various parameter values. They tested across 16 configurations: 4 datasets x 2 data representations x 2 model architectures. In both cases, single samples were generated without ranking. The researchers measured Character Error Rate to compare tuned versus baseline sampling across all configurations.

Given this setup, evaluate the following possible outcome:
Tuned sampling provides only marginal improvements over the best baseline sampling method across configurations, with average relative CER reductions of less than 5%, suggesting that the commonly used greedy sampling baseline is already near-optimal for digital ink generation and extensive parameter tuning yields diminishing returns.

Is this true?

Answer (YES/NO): NO